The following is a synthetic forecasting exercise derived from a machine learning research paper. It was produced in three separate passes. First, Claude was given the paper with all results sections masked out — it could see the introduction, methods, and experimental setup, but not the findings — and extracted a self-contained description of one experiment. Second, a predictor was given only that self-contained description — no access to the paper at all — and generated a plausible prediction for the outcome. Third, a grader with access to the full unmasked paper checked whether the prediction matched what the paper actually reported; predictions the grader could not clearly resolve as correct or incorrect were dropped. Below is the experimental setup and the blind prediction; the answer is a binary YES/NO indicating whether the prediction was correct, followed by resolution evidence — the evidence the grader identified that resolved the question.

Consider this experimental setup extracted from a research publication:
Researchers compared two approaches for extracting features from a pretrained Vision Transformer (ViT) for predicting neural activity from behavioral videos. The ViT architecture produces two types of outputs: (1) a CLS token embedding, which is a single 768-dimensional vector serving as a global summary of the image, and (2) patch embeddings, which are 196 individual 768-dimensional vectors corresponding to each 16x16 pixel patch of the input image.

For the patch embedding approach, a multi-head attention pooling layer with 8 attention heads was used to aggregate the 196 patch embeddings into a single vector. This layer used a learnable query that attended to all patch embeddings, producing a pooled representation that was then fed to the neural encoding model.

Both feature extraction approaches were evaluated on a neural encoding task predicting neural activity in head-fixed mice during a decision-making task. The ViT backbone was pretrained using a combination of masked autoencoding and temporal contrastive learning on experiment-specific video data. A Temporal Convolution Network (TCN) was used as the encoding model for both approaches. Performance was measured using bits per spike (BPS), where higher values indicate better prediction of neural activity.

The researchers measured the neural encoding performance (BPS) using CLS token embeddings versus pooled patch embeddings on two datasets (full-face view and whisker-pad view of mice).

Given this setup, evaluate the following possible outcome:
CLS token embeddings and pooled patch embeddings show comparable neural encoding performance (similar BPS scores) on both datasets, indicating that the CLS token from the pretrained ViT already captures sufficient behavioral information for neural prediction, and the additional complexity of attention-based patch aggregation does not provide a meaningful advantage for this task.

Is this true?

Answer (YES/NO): NO